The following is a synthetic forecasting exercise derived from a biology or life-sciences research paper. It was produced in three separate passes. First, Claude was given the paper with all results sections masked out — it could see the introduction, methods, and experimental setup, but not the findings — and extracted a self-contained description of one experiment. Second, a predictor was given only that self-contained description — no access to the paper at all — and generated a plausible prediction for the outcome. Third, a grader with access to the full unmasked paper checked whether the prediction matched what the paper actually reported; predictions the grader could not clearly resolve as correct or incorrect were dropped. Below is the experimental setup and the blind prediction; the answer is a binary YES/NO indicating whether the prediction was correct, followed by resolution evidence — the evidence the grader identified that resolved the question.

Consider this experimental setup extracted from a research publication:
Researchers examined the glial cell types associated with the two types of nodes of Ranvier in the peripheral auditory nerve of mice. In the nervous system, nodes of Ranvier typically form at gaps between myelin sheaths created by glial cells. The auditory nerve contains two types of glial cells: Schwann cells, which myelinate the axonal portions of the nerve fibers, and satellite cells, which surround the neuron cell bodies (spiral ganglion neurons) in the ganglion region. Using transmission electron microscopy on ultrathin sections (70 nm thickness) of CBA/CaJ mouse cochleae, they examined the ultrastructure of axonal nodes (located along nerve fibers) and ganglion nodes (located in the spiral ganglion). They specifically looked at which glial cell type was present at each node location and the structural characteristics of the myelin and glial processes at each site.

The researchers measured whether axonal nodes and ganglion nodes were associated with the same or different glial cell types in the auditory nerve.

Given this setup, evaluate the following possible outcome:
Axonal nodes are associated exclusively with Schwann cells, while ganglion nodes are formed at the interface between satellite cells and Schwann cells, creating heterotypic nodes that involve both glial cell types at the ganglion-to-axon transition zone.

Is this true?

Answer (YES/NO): YES